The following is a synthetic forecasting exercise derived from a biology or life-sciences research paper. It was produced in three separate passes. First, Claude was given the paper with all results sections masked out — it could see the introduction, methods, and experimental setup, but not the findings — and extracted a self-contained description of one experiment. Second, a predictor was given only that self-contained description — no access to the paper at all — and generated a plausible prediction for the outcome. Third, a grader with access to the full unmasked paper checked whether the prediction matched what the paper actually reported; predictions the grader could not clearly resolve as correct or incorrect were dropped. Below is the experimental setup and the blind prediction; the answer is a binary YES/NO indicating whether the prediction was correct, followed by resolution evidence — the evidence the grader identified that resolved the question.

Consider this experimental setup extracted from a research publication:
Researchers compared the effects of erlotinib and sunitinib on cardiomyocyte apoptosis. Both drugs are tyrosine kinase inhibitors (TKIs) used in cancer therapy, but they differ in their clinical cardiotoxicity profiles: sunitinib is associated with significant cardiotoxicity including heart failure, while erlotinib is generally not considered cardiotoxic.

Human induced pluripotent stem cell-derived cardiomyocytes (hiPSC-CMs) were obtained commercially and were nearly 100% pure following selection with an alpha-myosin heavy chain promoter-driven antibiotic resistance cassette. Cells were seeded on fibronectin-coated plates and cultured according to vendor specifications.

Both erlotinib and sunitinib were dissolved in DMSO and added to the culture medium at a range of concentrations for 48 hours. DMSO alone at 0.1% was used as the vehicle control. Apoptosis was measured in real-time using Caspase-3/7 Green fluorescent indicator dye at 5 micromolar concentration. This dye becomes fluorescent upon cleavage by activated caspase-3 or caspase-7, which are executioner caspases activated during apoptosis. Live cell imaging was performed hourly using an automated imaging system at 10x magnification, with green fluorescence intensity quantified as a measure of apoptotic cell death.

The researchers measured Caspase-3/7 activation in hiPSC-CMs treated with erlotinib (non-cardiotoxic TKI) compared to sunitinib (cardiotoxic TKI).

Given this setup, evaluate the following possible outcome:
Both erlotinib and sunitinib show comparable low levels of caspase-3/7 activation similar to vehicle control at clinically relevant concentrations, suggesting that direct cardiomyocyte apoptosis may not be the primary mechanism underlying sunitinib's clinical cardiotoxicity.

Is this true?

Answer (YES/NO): YES